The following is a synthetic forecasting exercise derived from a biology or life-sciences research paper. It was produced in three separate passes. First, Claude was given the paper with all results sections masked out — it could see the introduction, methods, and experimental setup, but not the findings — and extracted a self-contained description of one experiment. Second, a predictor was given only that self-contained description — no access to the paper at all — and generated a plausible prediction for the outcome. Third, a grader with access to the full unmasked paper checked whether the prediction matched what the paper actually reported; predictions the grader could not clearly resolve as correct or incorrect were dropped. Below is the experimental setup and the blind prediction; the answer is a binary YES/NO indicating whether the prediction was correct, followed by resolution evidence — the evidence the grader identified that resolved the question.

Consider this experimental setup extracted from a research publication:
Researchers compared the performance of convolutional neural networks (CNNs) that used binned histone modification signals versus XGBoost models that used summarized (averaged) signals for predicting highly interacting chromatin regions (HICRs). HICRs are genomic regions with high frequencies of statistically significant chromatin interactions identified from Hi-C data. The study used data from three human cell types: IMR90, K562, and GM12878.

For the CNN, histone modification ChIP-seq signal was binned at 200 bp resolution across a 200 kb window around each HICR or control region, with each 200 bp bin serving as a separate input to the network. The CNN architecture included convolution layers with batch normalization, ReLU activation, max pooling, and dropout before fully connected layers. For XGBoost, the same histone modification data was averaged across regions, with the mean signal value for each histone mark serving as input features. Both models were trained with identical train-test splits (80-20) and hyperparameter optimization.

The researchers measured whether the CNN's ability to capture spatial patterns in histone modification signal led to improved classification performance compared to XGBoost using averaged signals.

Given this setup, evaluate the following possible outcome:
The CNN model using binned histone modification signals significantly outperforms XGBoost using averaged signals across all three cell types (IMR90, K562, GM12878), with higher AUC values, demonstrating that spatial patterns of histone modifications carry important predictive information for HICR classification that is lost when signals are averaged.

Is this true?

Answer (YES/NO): NO